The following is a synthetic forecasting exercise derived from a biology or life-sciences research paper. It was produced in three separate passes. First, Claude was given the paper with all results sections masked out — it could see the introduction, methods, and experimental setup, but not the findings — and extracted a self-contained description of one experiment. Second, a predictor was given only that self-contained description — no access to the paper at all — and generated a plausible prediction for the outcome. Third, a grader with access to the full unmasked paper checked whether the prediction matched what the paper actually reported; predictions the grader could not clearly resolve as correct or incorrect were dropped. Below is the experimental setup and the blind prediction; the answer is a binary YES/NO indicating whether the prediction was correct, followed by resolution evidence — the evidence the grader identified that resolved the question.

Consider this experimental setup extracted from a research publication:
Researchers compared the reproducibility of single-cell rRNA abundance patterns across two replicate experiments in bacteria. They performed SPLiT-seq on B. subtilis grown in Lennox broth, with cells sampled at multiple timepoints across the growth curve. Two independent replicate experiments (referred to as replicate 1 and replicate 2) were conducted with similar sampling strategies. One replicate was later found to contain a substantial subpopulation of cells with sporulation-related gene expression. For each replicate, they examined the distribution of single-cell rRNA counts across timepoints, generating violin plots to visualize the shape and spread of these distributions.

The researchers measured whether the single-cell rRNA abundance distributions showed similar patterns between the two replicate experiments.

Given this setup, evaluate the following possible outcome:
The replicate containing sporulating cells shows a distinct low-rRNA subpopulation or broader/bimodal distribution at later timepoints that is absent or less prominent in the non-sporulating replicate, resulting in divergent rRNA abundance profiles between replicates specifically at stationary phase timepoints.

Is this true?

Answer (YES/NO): NO